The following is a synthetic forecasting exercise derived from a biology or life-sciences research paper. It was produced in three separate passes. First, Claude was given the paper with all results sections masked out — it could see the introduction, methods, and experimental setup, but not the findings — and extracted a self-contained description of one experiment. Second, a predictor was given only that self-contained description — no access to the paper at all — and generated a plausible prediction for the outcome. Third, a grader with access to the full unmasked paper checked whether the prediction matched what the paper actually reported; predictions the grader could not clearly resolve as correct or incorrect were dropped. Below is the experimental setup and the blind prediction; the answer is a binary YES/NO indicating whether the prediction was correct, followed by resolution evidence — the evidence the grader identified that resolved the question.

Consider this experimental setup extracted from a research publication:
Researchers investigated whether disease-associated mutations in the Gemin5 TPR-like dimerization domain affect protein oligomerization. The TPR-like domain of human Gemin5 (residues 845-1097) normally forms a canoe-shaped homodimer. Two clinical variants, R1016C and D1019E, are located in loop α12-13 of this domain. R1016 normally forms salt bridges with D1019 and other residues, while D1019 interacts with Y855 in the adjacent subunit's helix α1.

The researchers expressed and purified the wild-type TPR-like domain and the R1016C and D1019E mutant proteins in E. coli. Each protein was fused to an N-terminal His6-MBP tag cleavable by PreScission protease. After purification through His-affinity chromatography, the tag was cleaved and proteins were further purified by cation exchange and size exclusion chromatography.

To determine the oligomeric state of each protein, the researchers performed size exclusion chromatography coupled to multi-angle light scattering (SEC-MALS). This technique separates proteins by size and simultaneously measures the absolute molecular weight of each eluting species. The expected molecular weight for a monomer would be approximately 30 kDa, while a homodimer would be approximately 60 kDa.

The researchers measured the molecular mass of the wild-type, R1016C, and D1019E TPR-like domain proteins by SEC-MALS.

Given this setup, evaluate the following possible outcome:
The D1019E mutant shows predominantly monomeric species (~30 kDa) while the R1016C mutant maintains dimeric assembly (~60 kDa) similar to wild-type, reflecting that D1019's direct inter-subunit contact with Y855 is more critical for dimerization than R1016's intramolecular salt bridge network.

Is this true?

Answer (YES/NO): NO